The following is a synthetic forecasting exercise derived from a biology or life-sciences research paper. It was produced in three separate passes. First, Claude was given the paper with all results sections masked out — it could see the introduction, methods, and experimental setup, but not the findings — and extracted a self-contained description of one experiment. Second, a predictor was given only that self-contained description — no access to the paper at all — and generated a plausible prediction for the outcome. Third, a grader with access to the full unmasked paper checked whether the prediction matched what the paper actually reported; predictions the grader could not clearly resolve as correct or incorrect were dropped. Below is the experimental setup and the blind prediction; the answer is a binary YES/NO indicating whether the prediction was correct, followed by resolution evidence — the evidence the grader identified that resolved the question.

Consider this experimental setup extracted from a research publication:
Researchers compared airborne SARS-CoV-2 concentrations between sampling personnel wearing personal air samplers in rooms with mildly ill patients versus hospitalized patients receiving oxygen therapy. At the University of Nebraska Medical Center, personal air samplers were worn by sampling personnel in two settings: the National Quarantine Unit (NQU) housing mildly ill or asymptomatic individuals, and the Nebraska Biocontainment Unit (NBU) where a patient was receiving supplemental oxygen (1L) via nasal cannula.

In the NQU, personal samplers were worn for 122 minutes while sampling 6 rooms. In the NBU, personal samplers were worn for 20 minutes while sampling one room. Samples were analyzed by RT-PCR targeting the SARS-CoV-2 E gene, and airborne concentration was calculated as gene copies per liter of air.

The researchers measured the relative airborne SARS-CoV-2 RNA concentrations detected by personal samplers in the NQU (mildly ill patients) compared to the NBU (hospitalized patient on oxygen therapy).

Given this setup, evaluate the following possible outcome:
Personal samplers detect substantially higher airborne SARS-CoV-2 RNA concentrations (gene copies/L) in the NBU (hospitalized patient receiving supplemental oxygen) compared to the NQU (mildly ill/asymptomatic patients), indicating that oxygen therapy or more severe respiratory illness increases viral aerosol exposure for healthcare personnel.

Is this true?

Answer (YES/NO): YES